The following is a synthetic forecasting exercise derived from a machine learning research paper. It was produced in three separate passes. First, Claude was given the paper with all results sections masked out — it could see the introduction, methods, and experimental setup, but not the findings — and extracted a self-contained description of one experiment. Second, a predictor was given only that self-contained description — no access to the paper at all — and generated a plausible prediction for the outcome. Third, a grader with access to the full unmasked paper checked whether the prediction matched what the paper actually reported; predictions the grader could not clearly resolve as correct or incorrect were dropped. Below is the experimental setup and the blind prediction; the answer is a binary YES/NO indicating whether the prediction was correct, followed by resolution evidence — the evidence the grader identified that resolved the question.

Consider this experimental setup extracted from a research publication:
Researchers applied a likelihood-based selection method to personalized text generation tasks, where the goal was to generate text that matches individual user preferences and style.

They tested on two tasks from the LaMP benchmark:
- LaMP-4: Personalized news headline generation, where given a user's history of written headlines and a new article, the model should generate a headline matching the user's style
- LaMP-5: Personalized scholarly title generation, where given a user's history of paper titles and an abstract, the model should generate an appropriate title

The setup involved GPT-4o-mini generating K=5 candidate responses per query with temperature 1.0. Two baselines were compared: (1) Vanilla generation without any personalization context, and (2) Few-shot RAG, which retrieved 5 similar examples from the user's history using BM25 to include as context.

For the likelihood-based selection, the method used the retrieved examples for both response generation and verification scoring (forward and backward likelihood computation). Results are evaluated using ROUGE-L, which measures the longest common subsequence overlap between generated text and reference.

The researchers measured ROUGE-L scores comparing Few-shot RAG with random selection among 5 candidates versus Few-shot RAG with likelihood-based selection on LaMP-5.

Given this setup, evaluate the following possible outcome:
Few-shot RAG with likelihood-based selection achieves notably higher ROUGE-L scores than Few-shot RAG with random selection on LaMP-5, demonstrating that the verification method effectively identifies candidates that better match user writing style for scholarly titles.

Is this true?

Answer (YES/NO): YES